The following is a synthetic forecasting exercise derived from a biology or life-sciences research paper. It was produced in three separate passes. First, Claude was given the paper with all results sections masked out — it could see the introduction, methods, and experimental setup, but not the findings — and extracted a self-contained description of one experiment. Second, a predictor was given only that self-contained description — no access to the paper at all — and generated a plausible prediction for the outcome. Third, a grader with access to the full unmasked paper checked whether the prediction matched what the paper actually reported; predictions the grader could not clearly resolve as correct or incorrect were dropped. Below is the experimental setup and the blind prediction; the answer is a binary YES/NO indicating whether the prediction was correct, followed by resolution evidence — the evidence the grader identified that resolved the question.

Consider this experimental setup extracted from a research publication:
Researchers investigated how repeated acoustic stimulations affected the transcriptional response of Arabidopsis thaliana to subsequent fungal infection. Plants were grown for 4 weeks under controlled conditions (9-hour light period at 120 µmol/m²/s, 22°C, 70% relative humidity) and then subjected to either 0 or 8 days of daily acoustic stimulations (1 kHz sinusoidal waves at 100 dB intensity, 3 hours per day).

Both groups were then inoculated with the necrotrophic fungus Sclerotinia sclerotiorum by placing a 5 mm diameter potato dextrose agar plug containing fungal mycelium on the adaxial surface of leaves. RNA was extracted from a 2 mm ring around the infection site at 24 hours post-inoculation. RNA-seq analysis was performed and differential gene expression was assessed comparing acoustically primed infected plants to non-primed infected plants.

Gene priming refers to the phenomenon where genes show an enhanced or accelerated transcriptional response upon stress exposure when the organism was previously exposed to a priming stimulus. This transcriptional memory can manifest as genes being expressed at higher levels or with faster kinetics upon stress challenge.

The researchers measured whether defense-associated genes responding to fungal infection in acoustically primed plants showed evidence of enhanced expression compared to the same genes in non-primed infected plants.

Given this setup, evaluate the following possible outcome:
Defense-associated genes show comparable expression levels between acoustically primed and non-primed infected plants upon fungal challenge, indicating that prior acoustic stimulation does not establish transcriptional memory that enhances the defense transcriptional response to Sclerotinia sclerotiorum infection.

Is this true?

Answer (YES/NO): NO